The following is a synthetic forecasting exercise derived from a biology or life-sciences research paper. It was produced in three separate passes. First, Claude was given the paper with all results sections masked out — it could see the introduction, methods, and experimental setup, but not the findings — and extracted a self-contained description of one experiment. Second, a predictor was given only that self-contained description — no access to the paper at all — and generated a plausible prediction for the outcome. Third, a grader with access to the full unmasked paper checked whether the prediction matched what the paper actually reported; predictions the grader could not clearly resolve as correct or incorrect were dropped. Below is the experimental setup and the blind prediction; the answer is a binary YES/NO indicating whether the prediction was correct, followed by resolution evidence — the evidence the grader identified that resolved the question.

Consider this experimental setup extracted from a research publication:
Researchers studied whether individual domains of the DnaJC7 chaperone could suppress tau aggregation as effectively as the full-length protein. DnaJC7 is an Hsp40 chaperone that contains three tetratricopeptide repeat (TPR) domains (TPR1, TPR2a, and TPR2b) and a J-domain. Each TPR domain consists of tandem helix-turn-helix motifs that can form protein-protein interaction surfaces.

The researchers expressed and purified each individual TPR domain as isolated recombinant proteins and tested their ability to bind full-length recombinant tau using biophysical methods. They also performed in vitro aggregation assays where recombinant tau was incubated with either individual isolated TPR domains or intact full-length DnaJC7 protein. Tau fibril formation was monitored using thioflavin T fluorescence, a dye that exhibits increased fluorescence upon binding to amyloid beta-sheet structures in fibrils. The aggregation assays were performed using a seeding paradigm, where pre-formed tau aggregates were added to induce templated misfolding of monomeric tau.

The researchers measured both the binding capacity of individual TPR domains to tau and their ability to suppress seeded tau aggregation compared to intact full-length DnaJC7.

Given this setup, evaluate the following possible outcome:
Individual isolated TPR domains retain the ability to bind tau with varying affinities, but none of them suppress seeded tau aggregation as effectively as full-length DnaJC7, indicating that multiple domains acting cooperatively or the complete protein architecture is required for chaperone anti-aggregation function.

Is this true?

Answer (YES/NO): YES